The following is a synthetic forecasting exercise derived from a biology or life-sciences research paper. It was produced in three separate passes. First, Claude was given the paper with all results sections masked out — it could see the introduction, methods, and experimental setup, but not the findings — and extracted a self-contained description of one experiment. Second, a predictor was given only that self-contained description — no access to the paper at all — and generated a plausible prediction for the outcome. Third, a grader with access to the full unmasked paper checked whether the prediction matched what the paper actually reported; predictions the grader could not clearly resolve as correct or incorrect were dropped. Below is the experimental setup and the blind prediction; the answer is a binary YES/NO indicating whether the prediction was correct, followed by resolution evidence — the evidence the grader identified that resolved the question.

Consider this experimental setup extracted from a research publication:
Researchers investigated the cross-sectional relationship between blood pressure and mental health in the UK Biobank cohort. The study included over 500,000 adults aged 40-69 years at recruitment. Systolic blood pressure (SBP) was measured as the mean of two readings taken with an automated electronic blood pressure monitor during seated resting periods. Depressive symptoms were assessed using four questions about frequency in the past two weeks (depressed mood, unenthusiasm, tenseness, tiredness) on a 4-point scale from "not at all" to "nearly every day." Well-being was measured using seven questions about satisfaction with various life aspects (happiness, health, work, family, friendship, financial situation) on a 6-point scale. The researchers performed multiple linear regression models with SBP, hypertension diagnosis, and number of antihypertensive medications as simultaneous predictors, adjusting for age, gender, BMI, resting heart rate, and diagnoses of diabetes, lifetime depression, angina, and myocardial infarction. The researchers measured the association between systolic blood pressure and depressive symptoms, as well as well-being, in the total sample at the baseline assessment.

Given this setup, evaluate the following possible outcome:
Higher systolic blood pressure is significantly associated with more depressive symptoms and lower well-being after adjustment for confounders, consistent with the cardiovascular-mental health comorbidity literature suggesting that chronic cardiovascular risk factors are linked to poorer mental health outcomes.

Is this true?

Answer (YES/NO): NO